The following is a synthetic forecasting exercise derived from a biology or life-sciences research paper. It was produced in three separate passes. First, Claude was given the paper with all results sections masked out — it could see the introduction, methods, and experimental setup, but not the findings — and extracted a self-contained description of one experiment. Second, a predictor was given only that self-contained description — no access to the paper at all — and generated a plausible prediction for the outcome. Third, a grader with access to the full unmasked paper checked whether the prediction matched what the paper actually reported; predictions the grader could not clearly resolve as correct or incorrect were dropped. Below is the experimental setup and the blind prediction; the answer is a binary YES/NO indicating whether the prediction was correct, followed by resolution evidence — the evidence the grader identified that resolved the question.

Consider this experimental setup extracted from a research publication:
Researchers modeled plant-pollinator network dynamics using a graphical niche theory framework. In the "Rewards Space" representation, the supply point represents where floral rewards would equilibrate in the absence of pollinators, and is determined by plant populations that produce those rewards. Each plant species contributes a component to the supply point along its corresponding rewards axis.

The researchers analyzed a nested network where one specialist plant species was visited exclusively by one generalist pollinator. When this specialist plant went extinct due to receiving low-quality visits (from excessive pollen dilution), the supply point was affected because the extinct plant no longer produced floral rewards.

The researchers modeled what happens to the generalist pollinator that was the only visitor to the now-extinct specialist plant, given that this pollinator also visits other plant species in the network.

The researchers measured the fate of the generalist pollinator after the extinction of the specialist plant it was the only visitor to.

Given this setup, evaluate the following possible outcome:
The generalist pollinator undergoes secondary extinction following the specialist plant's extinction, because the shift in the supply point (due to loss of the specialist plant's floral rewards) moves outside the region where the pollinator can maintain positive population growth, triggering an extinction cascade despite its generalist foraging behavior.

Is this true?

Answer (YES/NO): YES